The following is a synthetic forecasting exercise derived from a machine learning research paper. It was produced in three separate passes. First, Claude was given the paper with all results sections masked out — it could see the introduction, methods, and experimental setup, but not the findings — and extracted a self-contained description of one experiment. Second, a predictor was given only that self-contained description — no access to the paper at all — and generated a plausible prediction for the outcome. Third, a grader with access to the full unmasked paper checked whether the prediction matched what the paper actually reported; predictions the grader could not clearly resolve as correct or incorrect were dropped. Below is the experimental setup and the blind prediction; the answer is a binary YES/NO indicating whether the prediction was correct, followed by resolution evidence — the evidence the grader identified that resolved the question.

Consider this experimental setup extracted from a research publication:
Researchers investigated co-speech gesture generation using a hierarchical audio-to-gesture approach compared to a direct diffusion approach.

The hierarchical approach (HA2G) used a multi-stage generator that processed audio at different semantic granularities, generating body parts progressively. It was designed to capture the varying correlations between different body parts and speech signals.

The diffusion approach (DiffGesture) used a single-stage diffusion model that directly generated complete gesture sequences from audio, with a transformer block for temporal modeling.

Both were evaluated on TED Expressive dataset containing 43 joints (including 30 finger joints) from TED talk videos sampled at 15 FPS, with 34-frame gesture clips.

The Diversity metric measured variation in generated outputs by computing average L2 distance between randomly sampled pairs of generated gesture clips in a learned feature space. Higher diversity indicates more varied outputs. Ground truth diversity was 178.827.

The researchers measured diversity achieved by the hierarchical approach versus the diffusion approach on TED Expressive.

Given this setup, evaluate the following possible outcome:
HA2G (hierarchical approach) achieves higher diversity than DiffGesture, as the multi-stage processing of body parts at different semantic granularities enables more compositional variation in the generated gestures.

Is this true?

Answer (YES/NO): NO